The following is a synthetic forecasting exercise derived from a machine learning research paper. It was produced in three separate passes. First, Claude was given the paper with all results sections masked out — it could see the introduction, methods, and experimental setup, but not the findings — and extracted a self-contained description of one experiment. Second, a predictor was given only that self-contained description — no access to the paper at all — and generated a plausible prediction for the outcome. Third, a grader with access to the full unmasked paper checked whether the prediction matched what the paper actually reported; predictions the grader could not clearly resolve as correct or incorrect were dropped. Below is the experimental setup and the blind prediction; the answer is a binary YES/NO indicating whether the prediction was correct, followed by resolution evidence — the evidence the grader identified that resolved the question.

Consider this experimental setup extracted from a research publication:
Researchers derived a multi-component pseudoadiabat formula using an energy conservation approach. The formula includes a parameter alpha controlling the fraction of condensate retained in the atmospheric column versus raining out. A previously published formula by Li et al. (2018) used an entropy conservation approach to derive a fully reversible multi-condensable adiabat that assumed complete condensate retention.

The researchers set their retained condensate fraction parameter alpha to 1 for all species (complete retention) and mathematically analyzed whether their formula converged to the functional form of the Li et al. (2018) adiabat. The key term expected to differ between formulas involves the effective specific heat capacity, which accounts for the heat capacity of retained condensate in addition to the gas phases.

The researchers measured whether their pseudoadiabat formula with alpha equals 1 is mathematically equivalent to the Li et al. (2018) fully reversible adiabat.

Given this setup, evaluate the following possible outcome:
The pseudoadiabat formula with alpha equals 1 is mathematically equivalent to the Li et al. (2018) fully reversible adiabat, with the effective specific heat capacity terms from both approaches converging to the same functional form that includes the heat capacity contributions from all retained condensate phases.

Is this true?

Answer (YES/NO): YES